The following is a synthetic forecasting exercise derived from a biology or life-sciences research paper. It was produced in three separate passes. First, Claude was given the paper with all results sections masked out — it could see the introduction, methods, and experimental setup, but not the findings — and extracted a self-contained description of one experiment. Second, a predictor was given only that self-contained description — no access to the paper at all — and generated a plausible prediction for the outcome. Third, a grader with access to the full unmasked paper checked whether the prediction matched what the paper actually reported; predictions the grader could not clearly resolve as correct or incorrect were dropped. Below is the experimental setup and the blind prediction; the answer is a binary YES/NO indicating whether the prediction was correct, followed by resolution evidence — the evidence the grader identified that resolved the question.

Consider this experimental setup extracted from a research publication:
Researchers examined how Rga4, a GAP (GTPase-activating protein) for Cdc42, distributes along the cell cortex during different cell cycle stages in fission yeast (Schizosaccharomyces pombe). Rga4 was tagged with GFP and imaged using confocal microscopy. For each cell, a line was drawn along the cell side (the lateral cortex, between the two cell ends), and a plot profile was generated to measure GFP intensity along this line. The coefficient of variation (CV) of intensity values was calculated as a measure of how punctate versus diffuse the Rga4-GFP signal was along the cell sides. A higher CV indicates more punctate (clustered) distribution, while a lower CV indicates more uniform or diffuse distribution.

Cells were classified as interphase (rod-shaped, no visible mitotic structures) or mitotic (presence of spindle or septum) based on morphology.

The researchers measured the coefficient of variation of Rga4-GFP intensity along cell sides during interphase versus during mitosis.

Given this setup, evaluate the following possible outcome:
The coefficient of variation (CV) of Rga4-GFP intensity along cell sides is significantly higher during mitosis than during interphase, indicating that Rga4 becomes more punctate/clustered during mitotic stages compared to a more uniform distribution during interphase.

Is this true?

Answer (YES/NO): NO